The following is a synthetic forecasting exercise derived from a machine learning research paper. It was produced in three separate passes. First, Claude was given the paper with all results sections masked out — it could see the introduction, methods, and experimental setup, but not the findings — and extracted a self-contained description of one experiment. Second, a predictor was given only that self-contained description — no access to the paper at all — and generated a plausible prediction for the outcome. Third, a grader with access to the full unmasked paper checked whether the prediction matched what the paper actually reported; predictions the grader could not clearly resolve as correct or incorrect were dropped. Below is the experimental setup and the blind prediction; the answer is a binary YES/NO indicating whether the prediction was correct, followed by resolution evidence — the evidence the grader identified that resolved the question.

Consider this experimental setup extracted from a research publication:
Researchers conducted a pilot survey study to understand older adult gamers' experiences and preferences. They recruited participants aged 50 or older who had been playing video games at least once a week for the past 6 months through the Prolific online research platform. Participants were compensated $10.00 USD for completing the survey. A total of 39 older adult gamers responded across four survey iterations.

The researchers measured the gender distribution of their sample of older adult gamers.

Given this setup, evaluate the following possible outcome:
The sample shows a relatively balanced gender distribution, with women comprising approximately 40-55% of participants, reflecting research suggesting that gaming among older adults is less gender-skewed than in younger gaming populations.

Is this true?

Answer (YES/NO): NO